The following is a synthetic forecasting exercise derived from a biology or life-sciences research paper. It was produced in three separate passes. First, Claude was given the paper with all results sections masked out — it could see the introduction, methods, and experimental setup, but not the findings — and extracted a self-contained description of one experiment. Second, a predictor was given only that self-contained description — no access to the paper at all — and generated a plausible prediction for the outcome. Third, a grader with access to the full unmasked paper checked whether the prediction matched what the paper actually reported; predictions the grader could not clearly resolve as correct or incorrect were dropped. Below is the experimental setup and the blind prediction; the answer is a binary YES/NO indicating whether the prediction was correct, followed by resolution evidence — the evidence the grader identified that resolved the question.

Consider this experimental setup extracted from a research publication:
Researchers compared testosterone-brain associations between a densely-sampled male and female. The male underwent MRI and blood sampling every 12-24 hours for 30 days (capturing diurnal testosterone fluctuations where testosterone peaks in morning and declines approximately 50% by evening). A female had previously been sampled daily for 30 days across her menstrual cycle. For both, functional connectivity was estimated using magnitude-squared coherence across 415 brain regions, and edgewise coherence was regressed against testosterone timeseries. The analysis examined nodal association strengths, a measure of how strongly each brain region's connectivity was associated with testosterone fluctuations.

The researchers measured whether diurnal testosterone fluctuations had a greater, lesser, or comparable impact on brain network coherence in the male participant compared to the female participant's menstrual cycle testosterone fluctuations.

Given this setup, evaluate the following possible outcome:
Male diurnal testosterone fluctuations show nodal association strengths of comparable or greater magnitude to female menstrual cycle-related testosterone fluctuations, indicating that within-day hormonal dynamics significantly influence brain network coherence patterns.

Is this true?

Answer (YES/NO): YES